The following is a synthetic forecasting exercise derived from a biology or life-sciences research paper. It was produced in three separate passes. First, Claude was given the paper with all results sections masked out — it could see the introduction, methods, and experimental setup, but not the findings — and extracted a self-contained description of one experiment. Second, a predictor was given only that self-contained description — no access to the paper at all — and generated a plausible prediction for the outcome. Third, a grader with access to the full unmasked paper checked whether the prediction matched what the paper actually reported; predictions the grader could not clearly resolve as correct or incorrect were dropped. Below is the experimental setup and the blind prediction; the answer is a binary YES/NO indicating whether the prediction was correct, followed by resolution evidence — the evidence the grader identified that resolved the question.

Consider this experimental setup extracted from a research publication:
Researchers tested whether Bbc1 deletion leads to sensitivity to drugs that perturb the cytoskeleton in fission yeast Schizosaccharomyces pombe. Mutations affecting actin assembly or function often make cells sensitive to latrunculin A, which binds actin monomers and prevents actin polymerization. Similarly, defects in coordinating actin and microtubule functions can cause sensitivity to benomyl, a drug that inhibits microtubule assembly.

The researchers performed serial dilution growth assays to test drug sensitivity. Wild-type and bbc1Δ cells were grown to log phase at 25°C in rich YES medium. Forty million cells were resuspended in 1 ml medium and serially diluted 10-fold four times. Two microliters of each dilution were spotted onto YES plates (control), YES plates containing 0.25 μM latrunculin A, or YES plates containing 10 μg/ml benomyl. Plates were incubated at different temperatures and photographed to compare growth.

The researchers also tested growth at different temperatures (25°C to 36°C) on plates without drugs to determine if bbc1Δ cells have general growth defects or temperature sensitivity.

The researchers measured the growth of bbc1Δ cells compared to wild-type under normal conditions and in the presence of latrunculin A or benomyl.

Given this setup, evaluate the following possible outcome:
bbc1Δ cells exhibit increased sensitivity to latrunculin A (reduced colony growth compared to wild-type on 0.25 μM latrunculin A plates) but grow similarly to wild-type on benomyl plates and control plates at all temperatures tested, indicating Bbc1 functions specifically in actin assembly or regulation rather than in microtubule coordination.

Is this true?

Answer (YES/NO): NO